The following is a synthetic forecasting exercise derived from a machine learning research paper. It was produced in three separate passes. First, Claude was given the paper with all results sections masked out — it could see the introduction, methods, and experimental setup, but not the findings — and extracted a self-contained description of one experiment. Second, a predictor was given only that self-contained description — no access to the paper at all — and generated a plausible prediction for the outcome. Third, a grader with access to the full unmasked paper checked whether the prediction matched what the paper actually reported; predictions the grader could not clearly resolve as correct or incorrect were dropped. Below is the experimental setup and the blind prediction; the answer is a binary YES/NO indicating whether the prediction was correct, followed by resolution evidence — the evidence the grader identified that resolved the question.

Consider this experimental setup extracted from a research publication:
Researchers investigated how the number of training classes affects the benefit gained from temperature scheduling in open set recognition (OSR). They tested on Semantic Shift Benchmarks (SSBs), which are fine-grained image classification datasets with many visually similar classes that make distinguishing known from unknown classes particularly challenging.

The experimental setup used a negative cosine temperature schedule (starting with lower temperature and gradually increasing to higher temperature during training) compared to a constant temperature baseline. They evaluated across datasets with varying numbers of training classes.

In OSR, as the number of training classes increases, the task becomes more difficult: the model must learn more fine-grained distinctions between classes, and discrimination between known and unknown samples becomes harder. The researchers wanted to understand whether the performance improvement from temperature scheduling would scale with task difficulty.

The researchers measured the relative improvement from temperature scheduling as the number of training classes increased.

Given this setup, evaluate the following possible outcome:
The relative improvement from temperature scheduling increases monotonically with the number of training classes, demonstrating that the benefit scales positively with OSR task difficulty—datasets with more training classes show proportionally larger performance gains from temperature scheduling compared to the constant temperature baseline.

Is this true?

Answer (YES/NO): NO